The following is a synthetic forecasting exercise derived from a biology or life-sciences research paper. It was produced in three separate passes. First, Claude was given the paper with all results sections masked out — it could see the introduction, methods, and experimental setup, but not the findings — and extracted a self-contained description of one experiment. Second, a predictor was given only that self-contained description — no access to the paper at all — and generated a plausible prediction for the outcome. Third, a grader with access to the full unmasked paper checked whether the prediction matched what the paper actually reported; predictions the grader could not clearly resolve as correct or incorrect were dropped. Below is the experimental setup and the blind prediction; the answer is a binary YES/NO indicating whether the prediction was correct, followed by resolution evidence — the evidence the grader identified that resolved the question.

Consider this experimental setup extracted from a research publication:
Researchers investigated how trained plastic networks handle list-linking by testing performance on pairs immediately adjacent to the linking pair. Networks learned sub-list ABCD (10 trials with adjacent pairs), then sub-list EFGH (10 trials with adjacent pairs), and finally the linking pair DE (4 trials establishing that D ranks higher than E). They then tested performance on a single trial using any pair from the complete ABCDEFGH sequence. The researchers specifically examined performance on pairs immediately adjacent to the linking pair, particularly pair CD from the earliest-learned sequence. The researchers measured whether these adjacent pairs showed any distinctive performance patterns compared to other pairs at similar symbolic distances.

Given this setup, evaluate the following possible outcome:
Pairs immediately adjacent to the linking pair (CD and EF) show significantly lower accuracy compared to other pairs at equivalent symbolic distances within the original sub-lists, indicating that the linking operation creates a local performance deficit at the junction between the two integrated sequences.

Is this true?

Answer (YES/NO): YES